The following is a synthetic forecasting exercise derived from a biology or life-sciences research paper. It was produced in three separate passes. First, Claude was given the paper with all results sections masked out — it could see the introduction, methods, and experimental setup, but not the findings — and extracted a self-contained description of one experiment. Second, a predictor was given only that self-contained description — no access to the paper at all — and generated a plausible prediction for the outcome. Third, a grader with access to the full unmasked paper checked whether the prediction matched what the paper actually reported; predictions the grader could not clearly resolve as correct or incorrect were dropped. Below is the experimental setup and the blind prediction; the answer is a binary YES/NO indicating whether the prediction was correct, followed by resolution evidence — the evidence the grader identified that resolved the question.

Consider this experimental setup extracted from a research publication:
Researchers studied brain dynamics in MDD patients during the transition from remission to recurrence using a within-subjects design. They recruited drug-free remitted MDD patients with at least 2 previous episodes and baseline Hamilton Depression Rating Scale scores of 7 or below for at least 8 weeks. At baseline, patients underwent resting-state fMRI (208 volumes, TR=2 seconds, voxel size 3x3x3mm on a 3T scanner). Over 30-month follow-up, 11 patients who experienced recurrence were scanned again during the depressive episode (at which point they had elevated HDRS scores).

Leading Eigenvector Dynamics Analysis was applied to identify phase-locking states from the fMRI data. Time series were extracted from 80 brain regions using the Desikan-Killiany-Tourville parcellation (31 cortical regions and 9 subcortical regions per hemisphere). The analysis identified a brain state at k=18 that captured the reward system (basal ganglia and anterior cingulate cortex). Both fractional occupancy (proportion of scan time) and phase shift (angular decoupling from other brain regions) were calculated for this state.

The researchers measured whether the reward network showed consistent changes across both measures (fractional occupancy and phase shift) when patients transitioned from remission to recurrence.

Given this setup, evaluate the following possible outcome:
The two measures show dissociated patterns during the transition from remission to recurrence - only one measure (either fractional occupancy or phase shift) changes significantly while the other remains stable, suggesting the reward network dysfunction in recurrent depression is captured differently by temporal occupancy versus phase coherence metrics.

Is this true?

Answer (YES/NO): NO